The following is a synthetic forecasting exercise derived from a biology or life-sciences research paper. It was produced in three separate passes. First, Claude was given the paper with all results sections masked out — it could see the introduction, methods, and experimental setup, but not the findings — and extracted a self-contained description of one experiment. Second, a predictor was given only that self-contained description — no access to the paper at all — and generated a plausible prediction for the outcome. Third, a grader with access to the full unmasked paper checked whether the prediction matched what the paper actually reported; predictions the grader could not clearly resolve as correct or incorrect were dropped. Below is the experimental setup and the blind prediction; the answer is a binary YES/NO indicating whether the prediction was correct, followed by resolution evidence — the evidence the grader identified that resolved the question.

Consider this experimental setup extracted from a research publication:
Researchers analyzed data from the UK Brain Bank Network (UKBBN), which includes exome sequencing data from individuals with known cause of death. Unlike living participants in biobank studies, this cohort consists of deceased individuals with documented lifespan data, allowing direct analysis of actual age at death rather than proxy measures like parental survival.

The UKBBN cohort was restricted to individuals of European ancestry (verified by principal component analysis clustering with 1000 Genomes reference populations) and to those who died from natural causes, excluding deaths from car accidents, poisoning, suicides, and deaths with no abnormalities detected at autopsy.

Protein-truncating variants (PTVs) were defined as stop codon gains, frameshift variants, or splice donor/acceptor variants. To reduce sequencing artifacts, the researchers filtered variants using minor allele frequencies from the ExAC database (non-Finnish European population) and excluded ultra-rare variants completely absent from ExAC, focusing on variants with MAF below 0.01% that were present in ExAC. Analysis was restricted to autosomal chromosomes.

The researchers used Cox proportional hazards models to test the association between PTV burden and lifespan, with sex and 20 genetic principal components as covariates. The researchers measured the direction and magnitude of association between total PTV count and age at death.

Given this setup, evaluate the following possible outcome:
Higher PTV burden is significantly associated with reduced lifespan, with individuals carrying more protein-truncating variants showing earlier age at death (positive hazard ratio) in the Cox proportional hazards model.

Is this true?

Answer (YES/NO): YES